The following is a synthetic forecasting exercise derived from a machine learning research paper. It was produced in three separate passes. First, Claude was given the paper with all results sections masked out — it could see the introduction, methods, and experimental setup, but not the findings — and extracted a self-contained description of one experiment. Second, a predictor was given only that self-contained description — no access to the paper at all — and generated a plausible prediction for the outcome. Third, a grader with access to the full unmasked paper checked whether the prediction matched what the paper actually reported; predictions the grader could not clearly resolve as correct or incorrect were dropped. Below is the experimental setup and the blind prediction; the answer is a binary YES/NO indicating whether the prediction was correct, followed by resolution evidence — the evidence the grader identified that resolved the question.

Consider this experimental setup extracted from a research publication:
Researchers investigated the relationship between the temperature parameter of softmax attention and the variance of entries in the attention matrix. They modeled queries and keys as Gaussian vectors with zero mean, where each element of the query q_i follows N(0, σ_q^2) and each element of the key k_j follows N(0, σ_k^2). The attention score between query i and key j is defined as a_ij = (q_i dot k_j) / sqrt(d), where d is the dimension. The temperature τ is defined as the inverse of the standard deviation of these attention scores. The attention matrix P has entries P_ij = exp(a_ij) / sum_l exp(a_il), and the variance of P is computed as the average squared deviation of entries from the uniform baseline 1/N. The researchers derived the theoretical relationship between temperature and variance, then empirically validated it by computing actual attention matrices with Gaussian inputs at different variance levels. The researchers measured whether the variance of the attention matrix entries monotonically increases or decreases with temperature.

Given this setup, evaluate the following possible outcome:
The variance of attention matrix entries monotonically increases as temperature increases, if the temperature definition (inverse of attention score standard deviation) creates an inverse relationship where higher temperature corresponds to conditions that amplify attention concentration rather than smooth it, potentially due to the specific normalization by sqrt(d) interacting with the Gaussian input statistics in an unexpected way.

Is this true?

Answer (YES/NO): NO